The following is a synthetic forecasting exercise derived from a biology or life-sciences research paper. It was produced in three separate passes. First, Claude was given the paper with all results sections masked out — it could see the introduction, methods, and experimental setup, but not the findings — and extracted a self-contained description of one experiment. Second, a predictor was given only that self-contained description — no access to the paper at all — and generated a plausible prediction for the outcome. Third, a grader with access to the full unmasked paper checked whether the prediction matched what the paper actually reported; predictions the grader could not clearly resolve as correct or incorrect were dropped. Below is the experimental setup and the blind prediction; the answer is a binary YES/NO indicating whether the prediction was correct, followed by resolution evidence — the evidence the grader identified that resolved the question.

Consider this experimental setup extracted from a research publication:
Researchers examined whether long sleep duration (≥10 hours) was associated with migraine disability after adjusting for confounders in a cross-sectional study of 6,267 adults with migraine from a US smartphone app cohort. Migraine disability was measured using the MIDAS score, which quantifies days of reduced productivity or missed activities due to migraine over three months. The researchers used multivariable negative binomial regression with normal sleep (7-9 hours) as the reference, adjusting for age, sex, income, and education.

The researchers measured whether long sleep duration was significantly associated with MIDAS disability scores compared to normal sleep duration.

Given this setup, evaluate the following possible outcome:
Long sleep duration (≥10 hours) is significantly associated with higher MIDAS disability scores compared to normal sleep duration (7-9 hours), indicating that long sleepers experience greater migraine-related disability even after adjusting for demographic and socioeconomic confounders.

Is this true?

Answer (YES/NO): YES